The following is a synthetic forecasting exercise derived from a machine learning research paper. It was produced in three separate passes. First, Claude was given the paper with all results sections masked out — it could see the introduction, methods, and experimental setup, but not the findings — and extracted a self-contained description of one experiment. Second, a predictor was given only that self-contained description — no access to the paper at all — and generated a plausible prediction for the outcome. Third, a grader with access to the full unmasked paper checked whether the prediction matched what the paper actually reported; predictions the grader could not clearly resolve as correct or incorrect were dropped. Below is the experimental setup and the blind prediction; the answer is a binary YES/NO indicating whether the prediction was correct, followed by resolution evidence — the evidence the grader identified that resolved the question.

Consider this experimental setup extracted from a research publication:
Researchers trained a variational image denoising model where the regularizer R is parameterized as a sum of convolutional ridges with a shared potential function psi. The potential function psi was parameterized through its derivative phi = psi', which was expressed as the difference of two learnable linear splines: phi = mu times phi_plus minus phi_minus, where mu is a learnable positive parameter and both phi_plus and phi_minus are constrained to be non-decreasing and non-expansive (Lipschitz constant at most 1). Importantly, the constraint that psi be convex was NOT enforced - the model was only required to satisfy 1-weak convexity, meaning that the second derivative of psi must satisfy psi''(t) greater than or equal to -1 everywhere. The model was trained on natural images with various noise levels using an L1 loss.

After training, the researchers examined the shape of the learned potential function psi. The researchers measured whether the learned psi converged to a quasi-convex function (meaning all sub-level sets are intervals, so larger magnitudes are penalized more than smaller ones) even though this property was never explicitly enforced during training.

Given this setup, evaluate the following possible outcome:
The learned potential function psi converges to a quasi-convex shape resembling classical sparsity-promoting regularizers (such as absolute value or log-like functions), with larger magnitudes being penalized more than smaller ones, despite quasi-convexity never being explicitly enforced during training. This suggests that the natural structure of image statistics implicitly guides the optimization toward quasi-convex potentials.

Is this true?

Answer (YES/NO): YES